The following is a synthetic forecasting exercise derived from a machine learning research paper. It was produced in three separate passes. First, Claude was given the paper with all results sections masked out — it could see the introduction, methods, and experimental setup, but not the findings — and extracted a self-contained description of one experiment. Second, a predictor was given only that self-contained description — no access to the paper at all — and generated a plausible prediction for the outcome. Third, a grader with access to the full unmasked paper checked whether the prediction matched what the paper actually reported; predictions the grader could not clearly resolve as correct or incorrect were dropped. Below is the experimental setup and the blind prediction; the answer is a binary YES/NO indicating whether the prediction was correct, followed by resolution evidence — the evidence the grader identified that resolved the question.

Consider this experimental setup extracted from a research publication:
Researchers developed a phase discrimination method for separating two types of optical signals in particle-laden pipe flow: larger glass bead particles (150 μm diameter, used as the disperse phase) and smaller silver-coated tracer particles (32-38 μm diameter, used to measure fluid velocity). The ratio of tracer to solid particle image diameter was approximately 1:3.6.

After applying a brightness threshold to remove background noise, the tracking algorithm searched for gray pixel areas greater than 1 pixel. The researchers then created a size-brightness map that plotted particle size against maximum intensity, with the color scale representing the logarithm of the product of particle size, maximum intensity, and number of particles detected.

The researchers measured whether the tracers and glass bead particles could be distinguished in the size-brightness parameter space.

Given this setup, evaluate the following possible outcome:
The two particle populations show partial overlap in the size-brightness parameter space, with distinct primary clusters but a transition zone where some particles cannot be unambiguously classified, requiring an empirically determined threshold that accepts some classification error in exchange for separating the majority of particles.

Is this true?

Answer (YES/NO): NO